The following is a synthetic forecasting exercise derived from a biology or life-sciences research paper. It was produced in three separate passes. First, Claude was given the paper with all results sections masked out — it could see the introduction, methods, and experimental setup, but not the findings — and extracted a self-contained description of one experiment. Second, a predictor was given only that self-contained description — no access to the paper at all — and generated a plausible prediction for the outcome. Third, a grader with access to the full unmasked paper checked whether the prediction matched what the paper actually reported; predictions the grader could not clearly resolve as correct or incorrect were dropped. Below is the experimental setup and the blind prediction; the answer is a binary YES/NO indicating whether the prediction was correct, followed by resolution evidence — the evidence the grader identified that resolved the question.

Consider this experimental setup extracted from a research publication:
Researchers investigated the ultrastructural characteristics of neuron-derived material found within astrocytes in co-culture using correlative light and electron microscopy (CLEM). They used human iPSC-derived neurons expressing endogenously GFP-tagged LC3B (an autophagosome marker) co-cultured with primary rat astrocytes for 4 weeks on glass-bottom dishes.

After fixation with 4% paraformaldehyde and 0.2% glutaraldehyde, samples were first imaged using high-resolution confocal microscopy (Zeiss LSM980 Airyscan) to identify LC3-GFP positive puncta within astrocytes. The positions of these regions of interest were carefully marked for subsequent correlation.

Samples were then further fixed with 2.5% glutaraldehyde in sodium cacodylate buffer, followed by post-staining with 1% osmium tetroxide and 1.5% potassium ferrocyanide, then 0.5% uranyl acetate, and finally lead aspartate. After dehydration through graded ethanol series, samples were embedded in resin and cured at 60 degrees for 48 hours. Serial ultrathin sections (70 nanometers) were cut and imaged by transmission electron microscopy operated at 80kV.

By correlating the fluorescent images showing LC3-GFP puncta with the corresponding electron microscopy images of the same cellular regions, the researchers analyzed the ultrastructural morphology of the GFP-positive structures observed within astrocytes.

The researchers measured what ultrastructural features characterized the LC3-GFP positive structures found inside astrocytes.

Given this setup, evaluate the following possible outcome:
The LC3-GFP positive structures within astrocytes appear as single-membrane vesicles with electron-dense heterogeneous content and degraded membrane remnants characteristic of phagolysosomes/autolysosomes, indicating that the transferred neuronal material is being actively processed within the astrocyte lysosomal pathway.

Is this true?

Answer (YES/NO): NO